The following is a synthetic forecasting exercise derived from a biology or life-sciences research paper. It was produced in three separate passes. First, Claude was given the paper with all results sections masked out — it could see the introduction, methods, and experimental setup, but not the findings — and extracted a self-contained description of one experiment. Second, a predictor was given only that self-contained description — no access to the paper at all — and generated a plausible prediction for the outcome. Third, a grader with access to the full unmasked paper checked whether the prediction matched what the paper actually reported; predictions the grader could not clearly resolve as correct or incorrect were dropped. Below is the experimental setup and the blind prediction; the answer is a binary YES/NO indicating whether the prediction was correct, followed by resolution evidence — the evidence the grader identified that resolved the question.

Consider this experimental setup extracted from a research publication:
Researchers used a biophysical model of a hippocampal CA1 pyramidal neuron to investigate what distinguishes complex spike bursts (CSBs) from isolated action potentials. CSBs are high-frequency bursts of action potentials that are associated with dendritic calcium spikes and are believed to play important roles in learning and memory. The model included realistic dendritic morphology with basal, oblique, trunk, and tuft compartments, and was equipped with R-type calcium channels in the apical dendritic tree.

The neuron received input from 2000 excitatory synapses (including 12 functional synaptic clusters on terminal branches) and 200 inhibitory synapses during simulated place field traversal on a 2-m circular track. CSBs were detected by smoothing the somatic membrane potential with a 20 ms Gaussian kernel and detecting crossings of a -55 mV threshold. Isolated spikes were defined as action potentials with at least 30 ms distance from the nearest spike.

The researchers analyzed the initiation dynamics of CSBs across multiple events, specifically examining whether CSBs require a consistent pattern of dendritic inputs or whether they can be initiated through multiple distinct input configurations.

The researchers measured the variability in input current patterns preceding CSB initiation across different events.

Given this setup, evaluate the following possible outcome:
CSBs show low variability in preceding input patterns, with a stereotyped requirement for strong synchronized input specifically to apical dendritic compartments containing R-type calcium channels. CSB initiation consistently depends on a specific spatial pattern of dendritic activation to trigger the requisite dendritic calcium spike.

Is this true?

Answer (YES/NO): NO